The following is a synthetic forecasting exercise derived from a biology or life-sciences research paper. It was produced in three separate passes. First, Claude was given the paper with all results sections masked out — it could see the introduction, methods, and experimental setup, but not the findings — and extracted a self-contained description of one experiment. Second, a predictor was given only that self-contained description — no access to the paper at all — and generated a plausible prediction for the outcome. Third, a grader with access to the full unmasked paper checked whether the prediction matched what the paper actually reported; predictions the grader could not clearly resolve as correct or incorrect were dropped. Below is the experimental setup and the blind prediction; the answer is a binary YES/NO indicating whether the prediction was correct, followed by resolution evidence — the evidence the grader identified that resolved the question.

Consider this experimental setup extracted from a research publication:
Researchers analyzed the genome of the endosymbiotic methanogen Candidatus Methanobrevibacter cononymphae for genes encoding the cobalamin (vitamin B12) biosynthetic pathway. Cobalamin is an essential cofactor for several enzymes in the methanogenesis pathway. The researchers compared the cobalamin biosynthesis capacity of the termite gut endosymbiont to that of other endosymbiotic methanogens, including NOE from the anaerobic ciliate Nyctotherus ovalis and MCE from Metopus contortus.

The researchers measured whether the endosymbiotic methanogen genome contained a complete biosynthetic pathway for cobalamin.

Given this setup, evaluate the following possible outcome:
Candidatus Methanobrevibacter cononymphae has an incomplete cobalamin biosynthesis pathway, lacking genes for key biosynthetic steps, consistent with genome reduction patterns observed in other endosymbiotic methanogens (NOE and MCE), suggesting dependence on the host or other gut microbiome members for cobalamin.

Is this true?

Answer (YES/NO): YES